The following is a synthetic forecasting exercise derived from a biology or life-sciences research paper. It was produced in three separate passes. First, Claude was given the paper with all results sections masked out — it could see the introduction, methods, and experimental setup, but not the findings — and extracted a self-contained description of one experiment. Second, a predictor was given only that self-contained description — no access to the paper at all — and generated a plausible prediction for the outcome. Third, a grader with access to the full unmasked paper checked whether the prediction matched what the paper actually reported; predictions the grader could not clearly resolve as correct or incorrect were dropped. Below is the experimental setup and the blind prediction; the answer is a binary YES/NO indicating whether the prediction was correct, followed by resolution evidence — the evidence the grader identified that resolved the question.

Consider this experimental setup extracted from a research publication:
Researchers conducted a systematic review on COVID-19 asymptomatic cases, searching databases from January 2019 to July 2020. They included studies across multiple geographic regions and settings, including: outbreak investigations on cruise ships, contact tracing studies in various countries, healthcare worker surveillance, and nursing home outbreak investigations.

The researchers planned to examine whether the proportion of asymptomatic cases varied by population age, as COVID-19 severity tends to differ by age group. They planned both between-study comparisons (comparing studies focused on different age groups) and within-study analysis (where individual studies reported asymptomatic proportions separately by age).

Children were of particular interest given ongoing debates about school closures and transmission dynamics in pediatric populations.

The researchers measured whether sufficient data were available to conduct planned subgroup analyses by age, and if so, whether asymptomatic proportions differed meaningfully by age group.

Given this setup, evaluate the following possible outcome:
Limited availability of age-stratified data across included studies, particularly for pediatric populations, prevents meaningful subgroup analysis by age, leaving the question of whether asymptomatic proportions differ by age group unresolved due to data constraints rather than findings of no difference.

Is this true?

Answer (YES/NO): YES